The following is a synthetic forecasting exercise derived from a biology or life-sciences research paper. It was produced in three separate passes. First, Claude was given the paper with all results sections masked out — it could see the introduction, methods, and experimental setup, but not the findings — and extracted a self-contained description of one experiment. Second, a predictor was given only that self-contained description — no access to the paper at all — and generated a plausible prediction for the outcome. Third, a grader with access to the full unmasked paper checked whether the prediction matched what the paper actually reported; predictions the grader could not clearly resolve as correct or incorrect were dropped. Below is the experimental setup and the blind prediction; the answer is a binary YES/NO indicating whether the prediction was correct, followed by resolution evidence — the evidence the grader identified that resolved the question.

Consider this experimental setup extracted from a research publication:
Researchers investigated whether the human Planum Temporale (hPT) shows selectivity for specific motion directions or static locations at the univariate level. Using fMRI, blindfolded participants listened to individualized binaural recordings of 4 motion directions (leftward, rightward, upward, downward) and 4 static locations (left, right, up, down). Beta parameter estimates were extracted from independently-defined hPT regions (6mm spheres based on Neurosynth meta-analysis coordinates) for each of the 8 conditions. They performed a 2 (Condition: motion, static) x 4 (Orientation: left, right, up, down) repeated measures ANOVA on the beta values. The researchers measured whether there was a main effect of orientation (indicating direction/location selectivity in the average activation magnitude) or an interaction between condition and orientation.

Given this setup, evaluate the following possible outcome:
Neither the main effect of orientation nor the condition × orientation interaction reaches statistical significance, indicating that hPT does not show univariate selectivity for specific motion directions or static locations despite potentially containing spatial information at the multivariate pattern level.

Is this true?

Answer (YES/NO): YES